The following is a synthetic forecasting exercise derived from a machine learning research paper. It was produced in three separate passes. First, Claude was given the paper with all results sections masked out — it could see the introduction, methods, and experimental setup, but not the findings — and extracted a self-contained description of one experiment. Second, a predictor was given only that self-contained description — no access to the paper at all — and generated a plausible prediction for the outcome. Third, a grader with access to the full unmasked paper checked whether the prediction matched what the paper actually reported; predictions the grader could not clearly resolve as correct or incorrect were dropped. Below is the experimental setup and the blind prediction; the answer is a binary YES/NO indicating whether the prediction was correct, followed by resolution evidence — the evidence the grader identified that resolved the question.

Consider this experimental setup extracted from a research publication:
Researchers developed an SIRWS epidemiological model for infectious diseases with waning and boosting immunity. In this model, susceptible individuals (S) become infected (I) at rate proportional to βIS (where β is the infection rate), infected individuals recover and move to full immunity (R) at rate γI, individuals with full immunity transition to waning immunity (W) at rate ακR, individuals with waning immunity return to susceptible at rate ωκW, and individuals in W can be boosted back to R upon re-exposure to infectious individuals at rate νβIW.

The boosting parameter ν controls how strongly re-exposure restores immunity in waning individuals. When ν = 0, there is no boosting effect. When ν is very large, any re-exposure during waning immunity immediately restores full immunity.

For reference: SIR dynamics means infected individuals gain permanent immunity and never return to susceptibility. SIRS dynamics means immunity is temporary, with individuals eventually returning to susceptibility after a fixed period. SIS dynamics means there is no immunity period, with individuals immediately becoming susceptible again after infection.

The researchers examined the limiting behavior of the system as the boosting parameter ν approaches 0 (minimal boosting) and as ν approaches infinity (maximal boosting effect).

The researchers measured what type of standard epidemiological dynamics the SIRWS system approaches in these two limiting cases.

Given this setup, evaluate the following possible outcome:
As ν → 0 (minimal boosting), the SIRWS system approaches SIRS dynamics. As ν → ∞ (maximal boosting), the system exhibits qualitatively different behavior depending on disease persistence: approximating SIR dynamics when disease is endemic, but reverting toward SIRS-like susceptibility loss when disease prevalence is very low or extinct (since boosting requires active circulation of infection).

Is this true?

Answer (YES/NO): NO